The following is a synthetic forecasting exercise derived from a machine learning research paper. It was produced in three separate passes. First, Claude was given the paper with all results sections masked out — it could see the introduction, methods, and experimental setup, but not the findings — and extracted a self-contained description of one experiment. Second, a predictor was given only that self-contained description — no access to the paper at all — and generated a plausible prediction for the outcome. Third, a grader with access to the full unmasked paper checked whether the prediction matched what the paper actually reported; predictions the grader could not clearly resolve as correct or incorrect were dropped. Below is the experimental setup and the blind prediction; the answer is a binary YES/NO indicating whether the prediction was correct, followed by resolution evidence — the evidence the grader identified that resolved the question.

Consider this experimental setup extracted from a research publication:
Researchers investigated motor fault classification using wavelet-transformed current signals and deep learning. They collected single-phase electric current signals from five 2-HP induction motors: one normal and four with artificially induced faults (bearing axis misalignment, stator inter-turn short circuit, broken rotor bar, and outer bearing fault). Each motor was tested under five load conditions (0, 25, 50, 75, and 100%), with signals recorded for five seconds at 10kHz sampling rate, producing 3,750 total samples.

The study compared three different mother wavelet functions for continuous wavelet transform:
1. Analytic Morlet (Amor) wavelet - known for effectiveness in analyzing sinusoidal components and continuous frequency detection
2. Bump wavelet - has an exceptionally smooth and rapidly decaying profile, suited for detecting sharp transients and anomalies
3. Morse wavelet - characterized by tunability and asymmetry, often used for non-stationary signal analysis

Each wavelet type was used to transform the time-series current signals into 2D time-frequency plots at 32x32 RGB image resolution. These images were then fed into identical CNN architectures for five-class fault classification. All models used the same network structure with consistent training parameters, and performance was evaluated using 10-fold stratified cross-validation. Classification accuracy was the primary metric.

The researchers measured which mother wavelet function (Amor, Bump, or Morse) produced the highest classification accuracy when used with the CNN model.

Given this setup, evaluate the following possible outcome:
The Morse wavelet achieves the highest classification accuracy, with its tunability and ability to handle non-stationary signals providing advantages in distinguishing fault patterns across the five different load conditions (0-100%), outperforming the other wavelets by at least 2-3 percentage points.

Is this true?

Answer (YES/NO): YES